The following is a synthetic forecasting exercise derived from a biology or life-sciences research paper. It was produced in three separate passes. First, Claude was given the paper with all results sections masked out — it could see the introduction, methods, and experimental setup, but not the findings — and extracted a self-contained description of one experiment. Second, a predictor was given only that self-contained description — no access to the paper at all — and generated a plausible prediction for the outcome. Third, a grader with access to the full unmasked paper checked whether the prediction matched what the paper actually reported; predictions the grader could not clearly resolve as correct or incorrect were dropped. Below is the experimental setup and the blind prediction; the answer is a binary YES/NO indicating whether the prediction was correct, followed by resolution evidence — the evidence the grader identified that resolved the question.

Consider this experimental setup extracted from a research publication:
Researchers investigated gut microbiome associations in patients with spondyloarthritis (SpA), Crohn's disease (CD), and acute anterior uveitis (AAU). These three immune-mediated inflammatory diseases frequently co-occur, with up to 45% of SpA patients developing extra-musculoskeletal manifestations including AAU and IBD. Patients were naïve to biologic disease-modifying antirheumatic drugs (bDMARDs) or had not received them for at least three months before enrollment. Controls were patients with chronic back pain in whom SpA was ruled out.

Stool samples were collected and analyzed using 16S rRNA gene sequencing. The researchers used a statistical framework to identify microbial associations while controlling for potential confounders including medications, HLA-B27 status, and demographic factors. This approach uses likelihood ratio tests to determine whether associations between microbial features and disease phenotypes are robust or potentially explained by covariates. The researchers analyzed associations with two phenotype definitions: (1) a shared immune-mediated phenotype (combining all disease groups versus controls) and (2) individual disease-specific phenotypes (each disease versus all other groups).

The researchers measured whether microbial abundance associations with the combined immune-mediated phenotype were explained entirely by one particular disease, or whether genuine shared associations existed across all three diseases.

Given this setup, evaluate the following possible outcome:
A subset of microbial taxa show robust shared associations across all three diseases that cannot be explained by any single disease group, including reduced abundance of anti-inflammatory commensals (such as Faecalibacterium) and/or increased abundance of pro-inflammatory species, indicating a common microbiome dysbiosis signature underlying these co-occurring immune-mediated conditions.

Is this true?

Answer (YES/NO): NO